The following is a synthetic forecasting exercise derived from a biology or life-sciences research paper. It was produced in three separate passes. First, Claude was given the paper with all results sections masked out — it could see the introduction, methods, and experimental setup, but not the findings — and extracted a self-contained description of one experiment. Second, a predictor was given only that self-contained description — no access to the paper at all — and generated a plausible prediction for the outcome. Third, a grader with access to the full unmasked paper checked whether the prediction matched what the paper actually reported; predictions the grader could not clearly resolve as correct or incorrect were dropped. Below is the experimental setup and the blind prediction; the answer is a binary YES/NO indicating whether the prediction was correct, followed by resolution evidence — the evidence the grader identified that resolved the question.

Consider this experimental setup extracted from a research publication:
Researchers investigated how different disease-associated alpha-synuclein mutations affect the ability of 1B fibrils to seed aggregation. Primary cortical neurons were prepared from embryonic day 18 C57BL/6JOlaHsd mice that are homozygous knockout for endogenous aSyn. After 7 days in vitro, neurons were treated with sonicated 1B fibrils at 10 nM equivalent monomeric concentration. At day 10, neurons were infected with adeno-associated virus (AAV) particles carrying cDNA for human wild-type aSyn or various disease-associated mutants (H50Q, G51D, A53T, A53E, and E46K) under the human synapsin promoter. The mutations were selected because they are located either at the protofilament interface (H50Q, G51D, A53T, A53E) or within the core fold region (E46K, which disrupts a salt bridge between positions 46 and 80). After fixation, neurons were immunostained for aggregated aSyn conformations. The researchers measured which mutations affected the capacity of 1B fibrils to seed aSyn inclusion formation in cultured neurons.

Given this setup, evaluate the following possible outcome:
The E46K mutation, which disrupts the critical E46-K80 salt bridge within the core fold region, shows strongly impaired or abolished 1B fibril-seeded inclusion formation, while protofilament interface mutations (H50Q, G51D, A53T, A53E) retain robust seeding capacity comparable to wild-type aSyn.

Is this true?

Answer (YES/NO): YES